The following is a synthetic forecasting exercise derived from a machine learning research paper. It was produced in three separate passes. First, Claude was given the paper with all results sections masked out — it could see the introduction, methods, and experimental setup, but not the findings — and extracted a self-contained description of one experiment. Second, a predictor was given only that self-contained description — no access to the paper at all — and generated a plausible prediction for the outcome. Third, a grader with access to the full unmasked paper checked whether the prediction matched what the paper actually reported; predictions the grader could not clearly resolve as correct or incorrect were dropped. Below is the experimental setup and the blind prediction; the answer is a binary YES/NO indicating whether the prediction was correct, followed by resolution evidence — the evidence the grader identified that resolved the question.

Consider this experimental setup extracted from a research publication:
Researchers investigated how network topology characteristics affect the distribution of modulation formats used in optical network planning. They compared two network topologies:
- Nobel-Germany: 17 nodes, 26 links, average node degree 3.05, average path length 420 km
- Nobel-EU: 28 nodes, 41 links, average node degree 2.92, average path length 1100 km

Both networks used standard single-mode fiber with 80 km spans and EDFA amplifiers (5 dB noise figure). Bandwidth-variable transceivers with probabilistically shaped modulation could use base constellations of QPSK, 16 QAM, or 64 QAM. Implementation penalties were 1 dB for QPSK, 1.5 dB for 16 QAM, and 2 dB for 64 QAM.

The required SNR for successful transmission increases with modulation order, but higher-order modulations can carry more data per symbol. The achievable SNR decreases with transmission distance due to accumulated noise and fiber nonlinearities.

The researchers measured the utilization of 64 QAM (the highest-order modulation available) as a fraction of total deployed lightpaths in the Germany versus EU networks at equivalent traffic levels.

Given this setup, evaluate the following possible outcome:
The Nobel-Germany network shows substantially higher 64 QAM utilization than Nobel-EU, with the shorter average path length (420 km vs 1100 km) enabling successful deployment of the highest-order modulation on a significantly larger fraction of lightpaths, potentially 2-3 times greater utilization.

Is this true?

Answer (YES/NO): NO